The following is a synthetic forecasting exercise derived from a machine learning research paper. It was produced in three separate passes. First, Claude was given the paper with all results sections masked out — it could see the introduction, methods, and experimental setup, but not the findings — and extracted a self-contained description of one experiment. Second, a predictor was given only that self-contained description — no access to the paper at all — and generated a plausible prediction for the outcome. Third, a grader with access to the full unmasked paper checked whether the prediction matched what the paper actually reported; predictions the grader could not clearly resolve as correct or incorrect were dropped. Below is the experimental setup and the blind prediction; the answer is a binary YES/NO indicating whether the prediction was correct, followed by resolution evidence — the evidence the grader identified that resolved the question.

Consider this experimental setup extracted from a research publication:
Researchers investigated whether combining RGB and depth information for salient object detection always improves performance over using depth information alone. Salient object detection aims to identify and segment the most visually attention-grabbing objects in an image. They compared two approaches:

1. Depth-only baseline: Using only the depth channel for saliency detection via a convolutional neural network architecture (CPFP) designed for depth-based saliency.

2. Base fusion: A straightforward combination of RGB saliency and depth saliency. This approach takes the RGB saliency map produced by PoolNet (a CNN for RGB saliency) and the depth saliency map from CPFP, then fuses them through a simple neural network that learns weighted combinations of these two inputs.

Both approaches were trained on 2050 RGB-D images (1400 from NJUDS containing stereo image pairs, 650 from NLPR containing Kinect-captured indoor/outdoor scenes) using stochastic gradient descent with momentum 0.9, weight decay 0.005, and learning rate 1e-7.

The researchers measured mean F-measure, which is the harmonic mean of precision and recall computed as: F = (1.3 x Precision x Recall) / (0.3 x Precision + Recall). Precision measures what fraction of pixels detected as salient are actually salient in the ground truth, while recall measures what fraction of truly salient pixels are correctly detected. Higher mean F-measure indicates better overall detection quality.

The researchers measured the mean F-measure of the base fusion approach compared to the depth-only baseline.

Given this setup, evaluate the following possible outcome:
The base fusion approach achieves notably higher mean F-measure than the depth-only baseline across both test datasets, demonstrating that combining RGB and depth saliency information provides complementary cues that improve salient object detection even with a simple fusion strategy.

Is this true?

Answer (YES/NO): NO